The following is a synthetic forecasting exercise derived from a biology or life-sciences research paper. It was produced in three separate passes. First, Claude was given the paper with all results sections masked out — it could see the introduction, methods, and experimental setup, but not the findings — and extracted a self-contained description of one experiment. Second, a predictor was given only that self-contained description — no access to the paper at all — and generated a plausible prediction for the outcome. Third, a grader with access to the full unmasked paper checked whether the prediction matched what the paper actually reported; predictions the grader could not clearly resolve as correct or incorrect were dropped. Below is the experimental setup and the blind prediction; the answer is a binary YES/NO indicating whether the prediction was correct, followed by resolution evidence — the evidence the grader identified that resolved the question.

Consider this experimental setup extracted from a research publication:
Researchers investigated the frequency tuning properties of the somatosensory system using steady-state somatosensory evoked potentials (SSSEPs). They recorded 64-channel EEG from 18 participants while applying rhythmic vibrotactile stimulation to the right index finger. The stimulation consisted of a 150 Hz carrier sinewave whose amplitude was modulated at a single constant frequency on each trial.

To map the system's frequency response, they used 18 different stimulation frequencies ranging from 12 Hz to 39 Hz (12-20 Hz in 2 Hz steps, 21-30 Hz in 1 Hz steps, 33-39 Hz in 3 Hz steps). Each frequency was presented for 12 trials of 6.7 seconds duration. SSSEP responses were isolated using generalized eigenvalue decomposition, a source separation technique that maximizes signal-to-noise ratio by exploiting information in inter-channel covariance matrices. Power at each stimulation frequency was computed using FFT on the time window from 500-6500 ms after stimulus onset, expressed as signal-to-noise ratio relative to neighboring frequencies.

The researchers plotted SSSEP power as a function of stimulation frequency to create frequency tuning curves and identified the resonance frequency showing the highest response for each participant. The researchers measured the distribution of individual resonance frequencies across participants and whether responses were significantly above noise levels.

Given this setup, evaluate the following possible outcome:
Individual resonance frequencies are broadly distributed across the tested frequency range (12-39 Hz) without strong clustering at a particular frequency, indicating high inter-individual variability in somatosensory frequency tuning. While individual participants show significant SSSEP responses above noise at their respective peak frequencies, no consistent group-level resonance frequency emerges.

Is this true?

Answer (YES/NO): NO